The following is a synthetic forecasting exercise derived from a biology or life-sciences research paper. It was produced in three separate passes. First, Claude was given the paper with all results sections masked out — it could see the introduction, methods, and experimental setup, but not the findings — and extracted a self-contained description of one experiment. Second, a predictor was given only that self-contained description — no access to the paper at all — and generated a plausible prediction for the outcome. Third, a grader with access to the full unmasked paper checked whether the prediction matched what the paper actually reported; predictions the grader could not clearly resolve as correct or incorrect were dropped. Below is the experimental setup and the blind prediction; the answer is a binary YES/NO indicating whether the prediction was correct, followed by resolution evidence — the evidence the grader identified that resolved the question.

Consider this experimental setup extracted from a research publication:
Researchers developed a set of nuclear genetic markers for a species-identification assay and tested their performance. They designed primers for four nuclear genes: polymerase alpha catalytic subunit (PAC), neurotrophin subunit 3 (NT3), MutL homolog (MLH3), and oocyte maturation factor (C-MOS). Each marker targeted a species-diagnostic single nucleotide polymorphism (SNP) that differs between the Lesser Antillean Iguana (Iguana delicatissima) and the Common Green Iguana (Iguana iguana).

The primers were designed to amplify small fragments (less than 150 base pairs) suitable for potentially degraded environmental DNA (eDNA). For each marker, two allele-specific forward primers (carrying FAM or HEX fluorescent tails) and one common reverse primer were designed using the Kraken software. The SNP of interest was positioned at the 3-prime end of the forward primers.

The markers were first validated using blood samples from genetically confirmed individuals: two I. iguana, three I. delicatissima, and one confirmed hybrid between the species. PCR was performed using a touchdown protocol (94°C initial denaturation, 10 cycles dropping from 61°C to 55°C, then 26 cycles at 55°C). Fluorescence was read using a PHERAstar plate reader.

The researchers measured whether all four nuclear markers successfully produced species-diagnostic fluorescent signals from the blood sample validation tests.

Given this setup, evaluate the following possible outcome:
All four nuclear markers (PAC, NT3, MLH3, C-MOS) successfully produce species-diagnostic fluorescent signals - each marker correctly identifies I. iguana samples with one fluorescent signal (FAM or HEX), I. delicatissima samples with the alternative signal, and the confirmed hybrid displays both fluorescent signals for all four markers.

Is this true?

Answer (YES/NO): NO